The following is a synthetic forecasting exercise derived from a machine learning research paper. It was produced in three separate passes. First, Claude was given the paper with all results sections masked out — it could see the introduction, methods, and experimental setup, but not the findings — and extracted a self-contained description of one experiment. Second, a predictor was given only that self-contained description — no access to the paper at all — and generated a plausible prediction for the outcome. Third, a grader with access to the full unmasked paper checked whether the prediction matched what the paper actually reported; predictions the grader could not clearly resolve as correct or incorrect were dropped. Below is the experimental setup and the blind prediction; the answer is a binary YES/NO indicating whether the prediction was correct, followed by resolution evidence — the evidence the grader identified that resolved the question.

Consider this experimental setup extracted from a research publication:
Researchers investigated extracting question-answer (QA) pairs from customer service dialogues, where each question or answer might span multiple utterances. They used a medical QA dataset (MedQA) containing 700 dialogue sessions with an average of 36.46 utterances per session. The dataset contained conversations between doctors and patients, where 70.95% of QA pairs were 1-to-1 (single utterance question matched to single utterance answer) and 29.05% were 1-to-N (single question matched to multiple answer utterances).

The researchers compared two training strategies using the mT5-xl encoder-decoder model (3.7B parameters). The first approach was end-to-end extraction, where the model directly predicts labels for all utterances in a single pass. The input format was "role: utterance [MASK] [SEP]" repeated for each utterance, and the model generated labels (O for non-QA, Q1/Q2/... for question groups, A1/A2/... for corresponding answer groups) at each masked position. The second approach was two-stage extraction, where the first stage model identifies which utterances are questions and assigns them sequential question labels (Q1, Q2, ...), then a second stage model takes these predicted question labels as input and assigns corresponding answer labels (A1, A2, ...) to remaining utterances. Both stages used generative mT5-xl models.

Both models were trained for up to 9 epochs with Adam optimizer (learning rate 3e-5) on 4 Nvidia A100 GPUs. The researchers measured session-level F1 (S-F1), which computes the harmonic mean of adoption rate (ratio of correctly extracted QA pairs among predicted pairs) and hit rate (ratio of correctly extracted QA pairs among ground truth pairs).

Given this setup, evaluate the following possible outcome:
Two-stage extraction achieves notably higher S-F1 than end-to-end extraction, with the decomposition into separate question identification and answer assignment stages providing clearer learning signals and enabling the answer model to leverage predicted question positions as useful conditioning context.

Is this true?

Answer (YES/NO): NO